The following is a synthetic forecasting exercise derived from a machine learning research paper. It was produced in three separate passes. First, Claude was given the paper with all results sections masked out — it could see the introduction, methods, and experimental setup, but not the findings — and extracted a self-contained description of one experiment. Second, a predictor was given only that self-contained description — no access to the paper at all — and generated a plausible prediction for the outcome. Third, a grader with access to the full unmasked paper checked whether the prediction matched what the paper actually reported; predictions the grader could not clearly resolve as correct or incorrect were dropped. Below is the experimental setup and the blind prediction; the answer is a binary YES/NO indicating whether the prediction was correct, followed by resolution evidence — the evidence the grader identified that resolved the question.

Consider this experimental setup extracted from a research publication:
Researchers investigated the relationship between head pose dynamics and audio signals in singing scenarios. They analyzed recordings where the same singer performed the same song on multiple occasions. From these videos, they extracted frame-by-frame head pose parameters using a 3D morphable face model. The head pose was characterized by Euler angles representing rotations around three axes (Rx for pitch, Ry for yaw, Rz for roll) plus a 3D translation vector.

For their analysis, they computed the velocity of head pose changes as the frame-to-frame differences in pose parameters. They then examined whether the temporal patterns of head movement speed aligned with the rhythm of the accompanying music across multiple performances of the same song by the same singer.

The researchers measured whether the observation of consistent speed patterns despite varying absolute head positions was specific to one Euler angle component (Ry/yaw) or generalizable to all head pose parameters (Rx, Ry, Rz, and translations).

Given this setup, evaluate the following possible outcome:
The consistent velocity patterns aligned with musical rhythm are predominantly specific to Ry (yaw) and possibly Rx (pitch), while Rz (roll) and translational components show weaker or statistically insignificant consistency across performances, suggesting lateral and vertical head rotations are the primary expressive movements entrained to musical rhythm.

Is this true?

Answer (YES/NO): NO